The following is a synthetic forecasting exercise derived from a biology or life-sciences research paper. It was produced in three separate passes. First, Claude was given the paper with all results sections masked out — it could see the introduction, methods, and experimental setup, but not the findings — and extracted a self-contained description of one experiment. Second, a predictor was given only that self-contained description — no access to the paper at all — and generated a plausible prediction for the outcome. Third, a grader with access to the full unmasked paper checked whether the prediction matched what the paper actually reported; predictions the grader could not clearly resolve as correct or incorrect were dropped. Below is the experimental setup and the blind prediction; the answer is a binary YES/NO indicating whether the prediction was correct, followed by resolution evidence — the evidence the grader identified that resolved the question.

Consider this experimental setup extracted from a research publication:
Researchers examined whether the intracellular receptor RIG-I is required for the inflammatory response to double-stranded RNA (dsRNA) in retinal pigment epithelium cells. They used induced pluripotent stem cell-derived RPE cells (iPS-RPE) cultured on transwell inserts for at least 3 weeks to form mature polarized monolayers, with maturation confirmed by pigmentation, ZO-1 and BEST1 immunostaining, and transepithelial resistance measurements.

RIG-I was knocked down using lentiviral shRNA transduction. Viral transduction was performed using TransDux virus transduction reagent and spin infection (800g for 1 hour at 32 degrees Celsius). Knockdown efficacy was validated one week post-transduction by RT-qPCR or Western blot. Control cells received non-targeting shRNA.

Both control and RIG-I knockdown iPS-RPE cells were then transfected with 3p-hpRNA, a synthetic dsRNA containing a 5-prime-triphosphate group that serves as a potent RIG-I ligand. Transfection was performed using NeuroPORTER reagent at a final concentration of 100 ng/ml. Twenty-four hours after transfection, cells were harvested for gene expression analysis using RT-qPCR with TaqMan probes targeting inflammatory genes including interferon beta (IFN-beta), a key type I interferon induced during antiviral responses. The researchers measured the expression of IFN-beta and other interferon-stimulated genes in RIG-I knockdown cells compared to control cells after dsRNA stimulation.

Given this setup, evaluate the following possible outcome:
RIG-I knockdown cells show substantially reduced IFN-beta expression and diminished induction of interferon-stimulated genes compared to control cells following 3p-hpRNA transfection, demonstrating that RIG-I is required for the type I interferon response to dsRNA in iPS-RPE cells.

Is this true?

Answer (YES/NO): NO